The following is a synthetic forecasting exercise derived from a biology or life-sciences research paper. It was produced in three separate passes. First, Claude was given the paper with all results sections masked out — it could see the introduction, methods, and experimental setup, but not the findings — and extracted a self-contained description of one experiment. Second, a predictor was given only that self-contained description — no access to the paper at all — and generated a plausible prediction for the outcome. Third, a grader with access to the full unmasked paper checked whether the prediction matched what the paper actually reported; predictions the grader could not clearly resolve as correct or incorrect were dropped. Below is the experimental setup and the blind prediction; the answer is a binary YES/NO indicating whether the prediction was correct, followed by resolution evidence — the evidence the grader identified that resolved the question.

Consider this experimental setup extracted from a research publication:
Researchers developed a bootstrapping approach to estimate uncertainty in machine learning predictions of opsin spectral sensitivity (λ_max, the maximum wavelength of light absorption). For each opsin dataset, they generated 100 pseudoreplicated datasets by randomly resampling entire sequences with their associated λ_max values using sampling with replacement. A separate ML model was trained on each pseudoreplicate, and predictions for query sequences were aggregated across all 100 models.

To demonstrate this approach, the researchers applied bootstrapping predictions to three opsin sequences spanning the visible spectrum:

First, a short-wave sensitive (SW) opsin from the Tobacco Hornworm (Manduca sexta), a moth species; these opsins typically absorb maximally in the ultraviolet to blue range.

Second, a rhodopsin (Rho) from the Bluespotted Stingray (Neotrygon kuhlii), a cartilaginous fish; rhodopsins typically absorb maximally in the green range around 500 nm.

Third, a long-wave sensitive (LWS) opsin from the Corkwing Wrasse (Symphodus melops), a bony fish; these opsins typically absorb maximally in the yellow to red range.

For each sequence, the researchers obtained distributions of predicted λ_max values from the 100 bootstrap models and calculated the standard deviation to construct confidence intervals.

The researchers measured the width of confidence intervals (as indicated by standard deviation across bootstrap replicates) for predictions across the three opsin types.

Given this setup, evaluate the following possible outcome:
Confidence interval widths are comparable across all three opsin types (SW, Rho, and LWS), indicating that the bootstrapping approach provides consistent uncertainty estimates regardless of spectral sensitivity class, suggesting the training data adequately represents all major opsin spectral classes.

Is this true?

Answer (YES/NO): NO